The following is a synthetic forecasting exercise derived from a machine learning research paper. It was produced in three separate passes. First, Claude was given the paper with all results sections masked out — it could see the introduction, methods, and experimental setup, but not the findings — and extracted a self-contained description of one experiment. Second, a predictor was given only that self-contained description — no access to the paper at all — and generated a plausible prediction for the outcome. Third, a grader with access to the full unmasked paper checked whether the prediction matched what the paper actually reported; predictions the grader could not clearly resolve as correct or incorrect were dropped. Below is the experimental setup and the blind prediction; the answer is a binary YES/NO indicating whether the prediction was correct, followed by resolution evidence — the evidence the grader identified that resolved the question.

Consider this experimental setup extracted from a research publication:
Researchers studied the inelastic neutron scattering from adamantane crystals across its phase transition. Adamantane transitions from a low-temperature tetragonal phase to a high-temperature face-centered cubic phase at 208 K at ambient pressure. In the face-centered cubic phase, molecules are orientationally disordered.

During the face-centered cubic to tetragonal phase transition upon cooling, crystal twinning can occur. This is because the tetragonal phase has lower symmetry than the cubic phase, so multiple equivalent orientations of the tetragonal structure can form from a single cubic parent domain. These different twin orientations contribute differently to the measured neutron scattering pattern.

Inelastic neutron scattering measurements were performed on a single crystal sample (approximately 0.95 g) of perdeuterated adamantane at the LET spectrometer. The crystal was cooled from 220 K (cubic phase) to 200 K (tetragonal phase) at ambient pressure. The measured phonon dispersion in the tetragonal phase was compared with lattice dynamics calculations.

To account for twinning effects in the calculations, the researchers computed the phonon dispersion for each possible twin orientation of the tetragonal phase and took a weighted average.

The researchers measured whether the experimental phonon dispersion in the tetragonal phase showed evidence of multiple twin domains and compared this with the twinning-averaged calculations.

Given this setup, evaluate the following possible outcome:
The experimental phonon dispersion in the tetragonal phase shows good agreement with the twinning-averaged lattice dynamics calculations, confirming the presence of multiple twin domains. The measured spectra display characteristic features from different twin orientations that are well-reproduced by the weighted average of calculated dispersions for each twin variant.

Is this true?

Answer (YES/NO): YES